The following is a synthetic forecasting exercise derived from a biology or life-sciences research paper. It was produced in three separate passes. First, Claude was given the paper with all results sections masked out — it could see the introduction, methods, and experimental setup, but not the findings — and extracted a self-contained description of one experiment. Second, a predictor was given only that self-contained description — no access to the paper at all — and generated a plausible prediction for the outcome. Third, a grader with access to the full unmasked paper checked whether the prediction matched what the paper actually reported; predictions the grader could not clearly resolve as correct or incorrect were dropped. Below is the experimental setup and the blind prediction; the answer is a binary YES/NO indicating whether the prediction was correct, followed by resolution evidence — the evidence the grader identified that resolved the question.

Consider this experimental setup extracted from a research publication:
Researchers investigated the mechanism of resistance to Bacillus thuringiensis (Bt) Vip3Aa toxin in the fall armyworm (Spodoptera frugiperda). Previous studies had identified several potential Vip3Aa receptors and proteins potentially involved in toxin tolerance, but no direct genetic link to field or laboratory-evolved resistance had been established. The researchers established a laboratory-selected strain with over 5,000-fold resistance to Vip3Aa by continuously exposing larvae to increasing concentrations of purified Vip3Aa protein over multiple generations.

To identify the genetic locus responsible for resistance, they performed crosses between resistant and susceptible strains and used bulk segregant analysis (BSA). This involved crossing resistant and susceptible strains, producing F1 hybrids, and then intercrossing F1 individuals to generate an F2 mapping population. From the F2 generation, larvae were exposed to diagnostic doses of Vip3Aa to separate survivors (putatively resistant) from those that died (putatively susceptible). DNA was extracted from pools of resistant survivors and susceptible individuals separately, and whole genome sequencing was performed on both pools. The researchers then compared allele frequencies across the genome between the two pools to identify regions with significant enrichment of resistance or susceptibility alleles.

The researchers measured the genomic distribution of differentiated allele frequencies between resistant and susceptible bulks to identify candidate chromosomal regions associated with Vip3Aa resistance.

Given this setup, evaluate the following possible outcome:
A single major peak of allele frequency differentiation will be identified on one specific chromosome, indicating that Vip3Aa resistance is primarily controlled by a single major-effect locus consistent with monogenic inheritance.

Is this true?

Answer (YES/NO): YES